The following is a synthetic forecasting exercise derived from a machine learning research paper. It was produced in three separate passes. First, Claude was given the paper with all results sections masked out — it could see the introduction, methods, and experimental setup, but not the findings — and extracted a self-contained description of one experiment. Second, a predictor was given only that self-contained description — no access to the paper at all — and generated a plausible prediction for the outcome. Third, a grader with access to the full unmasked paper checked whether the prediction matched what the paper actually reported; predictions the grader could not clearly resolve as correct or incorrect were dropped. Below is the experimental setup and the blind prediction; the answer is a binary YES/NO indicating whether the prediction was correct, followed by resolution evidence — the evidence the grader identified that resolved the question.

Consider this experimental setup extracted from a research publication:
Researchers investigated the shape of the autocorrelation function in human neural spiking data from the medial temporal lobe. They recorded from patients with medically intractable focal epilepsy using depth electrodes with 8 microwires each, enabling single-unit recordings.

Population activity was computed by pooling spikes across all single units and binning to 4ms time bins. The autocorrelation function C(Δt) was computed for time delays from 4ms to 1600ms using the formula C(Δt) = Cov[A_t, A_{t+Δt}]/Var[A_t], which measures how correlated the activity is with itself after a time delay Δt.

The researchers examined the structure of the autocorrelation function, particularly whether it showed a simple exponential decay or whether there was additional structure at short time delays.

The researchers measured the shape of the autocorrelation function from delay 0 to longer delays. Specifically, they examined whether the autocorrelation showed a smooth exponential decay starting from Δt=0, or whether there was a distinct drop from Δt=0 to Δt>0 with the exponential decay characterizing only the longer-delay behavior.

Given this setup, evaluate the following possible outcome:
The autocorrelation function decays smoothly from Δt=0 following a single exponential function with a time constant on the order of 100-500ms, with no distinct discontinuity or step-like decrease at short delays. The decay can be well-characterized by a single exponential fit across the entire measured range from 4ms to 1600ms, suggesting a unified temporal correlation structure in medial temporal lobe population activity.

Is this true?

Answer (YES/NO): NO